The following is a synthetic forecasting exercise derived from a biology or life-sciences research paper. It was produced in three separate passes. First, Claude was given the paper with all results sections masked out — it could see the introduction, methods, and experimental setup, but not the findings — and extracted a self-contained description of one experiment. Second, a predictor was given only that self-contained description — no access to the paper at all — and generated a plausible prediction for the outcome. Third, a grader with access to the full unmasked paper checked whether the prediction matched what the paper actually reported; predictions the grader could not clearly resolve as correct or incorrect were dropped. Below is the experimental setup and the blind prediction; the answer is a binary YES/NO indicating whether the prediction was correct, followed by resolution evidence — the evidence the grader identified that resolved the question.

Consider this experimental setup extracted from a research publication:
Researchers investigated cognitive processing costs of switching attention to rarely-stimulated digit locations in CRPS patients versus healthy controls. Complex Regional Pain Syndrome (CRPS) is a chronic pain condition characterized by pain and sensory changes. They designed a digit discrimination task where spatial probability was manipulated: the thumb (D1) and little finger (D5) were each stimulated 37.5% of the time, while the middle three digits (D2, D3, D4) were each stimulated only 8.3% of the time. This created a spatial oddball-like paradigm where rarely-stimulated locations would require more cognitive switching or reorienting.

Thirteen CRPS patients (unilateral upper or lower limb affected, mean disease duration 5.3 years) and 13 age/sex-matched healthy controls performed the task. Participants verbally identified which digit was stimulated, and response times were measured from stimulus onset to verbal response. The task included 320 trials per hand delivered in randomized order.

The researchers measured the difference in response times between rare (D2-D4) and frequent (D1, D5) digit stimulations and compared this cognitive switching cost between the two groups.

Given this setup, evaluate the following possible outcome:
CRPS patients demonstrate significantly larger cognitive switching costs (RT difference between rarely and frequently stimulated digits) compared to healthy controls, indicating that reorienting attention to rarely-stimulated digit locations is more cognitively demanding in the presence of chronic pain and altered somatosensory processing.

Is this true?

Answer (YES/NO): YES